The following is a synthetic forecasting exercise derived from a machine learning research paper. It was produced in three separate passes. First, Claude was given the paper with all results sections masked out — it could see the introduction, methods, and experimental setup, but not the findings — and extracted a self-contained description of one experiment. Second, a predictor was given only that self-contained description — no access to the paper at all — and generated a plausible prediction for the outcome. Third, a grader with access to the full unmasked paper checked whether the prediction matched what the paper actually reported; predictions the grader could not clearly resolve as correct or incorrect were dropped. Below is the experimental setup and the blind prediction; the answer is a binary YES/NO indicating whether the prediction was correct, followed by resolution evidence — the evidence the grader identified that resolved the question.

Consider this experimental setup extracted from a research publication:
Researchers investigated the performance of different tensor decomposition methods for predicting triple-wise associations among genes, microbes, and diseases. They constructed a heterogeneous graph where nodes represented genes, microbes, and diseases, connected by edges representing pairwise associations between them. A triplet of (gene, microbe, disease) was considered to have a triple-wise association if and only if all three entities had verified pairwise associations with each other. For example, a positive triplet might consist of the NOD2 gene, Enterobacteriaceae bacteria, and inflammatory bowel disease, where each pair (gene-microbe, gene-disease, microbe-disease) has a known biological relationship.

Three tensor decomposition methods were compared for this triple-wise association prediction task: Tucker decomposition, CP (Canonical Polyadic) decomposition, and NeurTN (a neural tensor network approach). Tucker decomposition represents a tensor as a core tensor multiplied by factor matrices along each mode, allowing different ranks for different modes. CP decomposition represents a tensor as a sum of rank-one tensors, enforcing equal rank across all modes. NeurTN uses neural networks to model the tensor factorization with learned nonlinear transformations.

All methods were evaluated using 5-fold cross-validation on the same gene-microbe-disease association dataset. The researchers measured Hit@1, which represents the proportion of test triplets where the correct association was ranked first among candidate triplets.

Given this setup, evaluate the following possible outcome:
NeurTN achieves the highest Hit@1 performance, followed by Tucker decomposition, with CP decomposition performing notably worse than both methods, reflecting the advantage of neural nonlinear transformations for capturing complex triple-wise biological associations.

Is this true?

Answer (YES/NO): NO